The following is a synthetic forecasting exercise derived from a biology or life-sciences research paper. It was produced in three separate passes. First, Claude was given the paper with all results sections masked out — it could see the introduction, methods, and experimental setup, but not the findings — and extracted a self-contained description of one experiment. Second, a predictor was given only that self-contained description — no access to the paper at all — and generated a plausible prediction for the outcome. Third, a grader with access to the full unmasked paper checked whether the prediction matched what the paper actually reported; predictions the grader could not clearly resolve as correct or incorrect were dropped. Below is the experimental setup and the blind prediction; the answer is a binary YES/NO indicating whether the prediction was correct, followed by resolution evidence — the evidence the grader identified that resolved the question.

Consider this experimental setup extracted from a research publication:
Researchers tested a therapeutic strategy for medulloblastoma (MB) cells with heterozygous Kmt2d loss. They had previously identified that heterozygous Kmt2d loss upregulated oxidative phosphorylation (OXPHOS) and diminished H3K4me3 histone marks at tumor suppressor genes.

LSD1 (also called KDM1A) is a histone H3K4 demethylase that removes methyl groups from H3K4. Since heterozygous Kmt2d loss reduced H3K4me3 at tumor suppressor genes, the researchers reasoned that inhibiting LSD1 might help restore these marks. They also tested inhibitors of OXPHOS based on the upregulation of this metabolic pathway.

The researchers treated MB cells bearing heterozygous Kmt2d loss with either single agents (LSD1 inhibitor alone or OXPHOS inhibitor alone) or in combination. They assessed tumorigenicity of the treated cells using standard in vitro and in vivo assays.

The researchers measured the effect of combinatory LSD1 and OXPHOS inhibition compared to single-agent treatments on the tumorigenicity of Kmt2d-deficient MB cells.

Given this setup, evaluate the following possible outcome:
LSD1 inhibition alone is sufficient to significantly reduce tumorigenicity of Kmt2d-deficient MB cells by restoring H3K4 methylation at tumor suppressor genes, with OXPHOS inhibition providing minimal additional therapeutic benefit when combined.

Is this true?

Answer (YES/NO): NO